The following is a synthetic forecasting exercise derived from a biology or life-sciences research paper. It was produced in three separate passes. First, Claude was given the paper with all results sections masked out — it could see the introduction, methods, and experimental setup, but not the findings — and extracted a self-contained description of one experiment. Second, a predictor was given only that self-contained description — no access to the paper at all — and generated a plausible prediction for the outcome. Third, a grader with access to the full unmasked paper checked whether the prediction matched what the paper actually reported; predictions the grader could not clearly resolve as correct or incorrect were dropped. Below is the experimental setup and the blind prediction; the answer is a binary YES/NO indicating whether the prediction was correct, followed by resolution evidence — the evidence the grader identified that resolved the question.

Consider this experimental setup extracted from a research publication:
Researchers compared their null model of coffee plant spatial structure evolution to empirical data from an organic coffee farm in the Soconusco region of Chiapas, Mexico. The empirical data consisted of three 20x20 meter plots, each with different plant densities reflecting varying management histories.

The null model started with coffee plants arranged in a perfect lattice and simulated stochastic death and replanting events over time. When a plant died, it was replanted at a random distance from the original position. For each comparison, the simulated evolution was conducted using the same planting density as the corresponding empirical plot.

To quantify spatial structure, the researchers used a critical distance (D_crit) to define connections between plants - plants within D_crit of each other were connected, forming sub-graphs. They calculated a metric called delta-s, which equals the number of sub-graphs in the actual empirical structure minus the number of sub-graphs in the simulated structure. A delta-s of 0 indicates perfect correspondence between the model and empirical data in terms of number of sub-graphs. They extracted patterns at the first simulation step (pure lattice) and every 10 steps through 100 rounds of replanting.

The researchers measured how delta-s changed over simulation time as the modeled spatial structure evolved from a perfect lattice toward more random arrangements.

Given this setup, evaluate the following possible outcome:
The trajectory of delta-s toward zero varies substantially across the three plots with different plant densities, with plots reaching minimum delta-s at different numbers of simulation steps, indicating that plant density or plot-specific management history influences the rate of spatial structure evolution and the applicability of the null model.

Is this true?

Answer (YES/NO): YES